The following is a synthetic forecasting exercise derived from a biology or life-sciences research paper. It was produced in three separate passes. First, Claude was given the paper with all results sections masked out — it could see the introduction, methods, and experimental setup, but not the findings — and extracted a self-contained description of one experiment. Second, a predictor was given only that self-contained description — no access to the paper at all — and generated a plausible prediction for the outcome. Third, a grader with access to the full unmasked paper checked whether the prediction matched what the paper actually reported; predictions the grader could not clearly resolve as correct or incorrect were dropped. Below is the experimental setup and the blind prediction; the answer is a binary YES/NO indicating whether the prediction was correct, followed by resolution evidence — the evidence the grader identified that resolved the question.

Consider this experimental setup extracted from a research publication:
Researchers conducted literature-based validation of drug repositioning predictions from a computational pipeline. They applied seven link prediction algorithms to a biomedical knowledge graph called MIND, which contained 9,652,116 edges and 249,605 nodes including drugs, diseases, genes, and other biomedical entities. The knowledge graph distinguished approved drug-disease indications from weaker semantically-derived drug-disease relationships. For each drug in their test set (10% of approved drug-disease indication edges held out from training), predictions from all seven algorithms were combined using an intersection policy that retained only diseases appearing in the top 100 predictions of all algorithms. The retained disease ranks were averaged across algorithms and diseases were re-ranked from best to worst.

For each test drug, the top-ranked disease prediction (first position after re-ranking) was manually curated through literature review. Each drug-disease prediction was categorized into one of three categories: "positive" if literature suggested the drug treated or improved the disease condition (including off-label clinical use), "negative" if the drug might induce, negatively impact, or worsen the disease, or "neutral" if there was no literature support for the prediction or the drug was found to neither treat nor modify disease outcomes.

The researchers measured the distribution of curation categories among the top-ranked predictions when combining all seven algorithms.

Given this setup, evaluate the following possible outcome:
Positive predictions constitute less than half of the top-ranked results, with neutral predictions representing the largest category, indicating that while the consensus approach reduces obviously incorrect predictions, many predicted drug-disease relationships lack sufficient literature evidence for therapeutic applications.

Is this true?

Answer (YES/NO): NO